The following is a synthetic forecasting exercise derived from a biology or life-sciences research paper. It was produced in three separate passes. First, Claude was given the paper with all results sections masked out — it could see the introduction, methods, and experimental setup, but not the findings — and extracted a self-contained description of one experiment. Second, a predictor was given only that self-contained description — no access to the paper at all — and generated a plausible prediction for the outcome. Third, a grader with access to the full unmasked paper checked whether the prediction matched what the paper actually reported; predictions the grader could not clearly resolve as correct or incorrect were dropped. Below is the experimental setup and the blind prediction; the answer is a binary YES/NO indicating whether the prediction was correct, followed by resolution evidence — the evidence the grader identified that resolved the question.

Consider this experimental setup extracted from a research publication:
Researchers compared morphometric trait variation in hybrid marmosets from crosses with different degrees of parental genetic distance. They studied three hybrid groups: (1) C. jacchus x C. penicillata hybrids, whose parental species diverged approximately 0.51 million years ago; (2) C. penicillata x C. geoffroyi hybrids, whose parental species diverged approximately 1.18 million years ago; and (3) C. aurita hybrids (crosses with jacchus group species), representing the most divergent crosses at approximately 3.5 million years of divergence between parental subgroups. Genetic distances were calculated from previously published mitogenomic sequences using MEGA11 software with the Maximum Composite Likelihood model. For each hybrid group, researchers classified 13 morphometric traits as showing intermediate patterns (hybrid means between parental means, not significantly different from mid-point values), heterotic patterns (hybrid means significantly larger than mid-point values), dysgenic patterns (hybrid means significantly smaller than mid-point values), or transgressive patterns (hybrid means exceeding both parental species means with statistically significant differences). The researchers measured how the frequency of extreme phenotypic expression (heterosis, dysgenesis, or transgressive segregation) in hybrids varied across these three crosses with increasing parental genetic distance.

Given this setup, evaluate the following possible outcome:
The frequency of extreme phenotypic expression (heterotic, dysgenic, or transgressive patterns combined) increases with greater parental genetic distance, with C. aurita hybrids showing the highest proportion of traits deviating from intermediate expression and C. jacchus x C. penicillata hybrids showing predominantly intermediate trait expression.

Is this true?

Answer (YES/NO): NO